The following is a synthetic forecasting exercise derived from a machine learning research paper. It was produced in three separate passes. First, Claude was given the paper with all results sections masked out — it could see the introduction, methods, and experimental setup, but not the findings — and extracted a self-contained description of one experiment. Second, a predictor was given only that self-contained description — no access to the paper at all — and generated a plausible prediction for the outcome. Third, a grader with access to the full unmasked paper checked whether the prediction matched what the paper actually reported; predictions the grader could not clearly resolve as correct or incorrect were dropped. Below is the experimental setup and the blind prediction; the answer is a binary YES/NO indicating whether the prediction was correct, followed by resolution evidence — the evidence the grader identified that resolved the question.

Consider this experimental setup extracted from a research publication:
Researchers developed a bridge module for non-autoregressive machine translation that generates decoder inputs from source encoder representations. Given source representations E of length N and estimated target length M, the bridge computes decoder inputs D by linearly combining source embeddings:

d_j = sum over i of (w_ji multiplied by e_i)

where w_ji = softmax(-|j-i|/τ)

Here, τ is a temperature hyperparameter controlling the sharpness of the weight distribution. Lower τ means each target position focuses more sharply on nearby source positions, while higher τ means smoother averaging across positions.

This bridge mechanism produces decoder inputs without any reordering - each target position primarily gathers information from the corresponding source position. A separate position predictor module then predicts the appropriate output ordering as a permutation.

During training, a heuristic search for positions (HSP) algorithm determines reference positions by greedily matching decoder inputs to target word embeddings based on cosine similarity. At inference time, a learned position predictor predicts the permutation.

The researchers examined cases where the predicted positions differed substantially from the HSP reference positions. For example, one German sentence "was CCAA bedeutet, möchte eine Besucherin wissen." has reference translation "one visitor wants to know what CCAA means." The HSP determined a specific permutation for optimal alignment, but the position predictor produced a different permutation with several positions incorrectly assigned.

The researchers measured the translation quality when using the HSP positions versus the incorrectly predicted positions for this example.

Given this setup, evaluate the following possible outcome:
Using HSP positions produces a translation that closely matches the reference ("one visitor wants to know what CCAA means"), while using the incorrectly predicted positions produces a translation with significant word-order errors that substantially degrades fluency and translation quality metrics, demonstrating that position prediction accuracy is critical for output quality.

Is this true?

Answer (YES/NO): YES